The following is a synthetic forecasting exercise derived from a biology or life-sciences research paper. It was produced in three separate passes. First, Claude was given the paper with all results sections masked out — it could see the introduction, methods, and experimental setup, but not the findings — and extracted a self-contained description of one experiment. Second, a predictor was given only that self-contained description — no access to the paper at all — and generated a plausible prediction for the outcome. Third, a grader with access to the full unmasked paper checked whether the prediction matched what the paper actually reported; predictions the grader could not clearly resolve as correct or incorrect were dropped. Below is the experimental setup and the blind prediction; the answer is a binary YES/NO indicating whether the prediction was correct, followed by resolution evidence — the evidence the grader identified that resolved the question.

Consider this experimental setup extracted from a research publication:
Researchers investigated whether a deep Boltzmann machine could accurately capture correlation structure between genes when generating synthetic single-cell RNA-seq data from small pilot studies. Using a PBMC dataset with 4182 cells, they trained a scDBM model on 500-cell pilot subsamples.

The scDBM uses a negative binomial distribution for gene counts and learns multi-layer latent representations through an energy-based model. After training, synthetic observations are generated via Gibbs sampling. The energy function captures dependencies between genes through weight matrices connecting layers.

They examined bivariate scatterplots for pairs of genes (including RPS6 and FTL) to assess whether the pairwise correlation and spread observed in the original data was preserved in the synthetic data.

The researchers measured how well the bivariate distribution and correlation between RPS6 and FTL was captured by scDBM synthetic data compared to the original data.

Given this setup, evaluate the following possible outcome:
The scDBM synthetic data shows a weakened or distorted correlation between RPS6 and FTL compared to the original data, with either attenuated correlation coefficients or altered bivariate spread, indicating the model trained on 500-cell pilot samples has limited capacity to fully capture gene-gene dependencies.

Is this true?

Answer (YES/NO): NO